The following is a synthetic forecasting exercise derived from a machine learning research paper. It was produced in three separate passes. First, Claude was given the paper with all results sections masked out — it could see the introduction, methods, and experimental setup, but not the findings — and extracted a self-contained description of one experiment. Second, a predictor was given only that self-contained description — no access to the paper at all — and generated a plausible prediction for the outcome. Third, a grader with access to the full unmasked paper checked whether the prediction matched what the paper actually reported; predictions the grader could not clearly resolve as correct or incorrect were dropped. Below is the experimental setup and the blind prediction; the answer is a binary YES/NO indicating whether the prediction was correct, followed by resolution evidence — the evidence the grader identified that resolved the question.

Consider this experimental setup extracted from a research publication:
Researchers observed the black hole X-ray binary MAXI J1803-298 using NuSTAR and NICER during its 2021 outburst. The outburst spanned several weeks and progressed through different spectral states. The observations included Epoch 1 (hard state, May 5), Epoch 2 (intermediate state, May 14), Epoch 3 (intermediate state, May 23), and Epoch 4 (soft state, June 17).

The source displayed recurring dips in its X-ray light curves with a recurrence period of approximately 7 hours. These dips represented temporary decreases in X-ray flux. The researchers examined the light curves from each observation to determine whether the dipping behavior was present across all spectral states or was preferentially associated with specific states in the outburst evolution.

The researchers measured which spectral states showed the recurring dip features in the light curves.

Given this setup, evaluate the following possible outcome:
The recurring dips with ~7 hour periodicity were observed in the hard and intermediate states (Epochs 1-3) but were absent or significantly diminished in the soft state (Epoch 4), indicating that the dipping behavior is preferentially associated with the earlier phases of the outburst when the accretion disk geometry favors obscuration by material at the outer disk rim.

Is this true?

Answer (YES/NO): YES